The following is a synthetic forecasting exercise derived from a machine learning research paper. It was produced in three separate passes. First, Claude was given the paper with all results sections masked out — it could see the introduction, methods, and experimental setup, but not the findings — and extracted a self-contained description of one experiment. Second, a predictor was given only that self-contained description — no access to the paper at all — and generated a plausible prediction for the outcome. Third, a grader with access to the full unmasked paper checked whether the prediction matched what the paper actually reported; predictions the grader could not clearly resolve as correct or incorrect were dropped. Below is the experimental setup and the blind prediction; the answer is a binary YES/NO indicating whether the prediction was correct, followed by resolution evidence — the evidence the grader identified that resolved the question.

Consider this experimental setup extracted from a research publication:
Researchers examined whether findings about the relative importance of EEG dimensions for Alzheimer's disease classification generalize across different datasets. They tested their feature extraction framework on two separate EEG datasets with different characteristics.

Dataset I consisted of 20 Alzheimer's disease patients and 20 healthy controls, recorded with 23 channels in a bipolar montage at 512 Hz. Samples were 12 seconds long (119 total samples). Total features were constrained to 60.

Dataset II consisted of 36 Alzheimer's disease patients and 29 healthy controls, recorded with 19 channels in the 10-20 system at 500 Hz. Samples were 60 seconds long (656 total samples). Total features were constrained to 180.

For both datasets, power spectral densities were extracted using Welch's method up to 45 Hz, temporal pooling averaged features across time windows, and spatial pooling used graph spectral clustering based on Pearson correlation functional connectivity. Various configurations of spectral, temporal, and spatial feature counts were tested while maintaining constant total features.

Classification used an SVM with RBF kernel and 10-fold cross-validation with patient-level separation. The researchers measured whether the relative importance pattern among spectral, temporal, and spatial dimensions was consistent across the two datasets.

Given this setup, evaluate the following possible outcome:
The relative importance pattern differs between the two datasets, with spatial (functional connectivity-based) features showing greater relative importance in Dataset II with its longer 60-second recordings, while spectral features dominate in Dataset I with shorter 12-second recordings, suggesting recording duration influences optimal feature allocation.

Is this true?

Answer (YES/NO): NO